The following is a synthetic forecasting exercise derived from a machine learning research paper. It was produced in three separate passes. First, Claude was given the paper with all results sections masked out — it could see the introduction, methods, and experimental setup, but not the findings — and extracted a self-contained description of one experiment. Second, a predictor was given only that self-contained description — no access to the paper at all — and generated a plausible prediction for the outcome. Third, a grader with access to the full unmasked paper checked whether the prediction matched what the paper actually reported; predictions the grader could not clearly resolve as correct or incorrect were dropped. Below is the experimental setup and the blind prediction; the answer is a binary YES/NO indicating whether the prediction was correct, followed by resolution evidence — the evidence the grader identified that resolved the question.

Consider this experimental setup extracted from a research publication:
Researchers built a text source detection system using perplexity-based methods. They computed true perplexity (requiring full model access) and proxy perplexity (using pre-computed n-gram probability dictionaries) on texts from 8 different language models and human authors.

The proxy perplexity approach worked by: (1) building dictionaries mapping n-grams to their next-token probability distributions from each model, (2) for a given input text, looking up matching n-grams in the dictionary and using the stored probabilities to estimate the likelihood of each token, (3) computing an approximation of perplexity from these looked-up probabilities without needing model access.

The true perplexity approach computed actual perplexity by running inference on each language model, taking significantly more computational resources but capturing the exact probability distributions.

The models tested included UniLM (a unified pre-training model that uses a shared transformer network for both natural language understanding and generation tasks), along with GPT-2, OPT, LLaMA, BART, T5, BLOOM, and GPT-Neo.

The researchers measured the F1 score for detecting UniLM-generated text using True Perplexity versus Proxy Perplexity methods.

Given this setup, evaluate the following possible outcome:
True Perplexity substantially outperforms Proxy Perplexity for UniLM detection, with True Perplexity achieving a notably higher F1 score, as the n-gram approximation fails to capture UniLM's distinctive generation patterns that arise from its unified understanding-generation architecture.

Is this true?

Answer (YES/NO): NO